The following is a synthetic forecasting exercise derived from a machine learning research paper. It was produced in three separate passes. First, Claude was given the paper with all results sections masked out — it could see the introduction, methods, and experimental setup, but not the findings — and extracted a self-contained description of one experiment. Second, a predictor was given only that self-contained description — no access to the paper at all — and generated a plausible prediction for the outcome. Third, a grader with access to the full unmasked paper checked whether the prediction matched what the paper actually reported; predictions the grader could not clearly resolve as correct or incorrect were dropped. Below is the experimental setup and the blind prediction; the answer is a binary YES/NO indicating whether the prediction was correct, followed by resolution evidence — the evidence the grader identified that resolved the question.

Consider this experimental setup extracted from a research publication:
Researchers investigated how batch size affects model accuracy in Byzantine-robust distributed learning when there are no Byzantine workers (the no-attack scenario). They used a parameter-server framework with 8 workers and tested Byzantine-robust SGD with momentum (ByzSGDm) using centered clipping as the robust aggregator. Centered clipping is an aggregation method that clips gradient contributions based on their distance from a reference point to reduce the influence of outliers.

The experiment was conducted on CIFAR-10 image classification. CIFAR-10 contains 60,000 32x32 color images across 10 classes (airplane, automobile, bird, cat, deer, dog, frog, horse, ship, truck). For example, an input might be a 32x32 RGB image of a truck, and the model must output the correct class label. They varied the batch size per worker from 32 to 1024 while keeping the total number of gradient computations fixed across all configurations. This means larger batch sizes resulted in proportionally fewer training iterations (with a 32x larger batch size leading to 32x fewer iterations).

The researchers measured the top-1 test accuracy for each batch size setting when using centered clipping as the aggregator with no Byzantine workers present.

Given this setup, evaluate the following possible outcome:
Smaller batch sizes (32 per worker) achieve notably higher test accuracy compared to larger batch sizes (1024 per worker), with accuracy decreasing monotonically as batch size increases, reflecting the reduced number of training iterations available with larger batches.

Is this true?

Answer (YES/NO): YES